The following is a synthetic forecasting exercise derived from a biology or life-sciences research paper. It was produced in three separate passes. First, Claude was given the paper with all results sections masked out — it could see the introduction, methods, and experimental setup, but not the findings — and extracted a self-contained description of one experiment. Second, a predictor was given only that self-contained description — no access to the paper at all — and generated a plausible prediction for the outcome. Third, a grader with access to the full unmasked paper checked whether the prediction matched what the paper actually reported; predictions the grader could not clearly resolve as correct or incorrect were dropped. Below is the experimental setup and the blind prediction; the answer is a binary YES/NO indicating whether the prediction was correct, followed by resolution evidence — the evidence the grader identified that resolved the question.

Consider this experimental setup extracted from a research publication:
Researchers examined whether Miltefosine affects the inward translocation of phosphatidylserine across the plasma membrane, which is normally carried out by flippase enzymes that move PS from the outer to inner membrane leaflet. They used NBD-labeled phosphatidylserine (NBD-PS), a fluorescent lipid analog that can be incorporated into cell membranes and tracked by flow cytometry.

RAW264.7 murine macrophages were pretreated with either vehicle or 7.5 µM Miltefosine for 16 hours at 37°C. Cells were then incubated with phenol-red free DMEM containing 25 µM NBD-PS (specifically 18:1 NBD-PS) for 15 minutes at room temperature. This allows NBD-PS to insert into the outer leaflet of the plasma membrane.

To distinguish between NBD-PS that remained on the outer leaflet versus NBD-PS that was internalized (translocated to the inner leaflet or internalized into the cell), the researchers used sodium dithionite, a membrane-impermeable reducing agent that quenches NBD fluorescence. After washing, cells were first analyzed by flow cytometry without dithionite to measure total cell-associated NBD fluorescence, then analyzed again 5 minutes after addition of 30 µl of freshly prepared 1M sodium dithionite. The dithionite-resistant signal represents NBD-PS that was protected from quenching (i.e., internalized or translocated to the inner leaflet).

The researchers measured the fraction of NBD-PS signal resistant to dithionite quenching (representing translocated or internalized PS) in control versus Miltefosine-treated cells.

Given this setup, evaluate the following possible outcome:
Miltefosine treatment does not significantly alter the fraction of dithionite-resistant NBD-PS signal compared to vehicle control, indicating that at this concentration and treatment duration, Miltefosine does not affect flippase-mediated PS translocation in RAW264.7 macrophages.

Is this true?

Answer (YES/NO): NO